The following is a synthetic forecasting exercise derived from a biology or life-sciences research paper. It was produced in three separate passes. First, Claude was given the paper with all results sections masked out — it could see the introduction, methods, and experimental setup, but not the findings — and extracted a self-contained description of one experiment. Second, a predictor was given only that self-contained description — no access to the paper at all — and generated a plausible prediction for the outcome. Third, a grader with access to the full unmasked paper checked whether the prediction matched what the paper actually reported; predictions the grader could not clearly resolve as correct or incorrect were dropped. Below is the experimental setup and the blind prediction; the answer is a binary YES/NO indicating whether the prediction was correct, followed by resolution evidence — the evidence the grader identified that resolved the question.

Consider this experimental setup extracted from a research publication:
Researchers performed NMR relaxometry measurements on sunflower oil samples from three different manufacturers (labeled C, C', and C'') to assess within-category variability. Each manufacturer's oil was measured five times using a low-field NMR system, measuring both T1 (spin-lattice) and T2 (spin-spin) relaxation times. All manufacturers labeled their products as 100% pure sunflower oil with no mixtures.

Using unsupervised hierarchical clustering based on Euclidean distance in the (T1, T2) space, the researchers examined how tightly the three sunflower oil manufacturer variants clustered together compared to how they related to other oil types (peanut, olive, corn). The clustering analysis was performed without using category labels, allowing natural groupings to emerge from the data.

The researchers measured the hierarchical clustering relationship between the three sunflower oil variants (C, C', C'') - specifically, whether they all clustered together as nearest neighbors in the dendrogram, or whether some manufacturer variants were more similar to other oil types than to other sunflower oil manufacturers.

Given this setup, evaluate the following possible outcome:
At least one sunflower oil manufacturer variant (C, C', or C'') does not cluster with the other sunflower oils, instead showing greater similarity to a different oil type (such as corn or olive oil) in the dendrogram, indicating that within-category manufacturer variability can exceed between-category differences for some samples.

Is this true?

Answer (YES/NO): NO